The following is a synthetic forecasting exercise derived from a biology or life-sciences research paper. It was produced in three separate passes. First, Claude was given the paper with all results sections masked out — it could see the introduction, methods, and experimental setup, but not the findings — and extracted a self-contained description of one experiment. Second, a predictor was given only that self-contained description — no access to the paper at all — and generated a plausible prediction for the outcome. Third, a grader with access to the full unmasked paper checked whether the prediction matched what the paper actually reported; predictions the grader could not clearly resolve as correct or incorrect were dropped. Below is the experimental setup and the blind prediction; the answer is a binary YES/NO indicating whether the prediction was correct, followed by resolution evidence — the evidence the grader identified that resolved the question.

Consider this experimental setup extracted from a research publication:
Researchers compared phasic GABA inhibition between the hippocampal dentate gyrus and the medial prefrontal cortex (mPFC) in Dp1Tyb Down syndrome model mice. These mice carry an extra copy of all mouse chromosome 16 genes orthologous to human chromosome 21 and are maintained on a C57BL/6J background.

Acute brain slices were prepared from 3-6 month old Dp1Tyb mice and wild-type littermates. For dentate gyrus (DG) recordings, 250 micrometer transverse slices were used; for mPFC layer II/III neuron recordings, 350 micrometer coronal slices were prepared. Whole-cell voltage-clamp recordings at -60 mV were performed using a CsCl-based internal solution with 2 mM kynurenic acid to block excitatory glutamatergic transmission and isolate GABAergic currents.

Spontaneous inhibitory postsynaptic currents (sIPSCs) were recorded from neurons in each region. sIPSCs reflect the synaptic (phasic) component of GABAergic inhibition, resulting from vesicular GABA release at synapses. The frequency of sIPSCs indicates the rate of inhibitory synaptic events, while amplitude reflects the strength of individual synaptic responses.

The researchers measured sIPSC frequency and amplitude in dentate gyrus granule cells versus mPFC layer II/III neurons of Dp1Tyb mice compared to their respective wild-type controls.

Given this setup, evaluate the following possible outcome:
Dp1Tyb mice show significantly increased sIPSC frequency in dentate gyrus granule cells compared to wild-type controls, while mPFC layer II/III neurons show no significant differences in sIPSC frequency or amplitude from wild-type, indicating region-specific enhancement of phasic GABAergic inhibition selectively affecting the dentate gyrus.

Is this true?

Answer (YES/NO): YES